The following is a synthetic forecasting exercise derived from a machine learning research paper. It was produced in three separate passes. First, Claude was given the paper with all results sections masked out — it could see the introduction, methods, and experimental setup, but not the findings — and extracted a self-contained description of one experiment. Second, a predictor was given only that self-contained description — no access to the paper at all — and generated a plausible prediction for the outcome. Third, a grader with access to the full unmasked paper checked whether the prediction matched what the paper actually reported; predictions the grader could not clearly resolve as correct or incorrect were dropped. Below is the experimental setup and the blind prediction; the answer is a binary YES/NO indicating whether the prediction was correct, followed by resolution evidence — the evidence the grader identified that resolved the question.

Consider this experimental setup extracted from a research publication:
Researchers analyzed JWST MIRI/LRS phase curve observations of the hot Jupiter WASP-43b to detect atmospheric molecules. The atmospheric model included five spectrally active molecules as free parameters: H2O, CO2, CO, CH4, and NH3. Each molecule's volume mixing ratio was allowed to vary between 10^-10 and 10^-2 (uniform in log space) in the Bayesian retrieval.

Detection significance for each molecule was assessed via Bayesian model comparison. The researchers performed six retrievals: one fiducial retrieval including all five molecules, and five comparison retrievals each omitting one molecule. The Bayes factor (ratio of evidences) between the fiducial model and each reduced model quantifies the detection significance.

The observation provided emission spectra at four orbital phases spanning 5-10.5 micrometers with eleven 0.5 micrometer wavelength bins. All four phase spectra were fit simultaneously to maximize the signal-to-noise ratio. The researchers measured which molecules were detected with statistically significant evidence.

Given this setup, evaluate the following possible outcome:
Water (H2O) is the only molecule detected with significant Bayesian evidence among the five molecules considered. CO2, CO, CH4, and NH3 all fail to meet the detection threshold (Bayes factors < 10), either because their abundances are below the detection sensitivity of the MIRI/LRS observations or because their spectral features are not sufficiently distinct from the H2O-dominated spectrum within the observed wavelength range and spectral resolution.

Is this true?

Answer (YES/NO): NO